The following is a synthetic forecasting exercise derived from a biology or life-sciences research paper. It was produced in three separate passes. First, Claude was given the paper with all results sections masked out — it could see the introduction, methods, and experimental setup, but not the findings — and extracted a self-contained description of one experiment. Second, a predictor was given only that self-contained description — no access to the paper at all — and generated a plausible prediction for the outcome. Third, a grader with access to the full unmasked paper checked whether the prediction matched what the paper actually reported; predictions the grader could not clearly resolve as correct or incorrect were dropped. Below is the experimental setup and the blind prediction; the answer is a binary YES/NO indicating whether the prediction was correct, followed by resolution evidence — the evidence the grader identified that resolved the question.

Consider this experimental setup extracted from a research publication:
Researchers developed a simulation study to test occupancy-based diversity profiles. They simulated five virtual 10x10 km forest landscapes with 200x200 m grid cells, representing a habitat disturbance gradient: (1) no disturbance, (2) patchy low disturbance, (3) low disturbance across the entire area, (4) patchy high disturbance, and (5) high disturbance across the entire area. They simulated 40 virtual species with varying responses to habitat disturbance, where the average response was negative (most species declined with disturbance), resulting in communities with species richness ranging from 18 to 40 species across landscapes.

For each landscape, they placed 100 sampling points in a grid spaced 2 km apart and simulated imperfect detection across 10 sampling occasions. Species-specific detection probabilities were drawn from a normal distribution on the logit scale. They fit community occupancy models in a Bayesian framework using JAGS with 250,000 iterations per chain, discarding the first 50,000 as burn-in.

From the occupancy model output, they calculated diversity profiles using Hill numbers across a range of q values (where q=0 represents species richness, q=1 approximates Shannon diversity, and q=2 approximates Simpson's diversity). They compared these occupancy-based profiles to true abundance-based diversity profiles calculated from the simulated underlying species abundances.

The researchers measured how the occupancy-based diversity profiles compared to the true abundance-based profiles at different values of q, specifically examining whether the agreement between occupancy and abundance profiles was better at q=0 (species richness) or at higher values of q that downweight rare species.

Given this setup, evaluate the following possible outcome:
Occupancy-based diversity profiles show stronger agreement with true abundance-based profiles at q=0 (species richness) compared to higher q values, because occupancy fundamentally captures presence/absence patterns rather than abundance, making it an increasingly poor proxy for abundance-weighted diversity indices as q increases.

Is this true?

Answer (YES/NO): YES